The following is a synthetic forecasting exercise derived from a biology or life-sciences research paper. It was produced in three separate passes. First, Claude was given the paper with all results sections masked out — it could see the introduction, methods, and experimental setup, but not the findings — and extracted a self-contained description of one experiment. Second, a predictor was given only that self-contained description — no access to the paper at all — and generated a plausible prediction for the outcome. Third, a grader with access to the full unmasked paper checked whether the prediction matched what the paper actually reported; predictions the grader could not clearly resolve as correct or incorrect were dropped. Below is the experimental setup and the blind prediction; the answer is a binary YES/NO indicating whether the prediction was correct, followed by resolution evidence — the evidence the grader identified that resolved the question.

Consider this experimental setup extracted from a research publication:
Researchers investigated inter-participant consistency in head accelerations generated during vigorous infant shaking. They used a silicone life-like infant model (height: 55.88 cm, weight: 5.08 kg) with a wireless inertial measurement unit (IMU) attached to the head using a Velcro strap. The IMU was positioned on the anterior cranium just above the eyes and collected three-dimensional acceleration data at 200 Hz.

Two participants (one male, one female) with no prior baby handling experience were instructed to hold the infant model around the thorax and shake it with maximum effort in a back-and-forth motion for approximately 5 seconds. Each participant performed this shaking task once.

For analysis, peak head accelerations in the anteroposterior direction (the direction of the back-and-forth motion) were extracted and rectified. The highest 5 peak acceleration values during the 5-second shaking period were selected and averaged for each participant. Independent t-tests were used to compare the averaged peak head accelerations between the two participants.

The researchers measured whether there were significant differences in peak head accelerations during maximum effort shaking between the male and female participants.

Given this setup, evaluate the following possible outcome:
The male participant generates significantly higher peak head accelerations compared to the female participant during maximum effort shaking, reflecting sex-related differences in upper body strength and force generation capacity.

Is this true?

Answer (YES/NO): NO